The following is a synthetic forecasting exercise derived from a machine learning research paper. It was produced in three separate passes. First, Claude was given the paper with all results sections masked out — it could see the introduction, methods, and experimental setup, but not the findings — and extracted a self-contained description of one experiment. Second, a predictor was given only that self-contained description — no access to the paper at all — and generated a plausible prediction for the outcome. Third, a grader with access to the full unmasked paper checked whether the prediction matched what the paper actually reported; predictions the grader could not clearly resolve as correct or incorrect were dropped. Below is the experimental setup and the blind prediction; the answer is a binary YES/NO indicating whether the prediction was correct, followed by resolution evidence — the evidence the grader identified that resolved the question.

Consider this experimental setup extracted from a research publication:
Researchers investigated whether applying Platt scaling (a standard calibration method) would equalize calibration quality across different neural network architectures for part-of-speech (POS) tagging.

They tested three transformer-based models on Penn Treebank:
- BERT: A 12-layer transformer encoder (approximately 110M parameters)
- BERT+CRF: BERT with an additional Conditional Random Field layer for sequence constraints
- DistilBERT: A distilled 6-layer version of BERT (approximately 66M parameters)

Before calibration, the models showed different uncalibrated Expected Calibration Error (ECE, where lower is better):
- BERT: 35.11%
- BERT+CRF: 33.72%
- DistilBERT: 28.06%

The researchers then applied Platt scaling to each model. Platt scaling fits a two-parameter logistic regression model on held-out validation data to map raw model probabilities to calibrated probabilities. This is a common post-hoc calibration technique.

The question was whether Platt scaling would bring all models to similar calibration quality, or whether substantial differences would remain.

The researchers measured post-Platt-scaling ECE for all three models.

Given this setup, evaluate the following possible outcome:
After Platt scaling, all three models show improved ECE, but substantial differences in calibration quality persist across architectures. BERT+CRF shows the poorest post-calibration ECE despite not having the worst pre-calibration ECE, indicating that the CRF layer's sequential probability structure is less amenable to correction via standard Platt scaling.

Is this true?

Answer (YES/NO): NO